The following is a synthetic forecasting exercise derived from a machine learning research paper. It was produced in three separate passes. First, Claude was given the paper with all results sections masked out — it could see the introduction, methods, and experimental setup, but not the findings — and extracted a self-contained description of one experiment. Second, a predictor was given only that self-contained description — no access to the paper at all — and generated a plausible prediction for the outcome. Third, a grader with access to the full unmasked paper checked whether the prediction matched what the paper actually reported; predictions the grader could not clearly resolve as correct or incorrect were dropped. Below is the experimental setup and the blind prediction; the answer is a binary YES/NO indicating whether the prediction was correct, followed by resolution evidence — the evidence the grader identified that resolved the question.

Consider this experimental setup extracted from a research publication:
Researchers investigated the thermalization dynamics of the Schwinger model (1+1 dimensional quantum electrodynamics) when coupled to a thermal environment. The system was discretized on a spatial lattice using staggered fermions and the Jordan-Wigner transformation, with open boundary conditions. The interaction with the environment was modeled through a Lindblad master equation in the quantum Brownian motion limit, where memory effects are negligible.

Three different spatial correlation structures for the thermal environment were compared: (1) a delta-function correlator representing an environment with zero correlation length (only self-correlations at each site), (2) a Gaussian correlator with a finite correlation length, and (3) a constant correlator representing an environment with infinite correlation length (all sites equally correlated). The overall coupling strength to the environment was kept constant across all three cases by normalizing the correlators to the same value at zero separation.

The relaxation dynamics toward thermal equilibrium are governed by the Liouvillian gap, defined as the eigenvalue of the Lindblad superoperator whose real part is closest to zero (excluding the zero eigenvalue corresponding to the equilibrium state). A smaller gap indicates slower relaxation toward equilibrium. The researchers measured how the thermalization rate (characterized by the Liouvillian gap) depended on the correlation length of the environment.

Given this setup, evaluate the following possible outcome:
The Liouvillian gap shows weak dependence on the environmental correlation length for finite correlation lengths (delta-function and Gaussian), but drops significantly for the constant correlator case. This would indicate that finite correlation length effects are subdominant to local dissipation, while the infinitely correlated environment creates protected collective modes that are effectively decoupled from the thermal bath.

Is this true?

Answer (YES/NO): NO